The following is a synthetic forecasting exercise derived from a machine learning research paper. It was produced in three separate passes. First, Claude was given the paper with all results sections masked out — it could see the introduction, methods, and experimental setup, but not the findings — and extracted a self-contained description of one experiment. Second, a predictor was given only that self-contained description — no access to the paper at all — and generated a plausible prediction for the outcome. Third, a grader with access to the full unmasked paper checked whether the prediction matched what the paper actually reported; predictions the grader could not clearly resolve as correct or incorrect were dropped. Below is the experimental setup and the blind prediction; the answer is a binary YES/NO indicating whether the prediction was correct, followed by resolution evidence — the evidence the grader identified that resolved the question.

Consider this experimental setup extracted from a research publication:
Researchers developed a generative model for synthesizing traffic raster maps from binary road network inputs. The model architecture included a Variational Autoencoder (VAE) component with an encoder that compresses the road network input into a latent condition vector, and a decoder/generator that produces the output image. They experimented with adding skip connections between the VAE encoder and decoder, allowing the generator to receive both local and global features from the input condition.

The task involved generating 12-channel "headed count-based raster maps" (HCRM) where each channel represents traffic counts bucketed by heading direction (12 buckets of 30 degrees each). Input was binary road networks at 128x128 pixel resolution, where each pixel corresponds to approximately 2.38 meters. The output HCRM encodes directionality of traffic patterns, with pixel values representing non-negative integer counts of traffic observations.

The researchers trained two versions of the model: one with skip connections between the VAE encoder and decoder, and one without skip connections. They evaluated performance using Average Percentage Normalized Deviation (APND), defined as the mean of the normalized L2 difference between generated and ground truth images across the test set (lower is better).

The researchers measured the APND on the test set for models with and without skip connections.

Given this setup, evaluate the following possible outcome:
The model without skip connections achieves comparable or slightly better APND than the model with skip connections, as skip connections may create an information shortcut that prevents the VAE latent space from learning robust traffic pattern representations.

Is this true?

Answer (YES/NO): NO